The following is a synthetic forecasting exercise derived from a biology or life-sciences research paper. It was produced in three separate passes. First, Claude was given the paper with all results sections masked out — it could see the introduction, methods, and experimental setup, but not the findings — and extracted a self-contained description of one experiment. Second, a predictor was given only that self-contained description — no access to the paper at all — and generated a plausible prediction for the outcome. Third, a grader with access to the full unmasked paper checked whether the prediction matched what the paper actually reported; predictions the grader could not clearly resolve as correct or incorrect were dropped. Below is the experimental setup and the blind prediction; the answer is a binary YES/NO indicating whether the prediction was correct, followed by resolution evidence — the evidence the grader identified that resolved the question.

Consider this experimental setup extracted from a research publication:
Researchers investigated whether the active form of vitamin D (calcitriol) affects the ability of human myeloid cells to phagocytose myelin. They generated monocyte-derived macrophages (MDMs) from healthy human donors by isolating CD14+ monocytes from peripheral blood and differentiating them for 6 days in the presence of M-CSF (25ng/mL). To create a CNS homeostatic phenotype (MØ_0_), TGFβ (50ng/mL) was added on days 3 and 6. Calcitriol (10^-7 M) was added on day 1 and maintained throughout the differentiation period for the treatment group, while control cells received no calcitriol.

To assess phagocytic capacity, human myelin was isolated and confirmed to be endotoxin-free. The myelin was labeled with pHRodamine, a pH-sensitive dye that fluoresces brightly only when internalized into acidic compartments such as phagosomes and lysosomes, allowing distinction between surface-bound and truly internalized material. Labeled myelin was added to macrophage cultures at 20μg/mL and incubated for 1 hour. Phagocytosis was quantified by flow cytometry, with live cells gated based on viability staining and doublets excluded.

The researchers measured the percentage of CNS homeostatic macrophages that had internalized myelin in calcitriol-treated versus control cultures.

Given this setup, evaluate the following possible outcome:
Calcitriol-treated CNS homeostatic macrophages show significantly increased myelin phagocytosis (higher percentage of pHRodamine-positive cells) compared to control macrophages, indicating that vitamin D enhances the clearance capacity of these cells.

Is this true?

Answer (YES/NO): NO